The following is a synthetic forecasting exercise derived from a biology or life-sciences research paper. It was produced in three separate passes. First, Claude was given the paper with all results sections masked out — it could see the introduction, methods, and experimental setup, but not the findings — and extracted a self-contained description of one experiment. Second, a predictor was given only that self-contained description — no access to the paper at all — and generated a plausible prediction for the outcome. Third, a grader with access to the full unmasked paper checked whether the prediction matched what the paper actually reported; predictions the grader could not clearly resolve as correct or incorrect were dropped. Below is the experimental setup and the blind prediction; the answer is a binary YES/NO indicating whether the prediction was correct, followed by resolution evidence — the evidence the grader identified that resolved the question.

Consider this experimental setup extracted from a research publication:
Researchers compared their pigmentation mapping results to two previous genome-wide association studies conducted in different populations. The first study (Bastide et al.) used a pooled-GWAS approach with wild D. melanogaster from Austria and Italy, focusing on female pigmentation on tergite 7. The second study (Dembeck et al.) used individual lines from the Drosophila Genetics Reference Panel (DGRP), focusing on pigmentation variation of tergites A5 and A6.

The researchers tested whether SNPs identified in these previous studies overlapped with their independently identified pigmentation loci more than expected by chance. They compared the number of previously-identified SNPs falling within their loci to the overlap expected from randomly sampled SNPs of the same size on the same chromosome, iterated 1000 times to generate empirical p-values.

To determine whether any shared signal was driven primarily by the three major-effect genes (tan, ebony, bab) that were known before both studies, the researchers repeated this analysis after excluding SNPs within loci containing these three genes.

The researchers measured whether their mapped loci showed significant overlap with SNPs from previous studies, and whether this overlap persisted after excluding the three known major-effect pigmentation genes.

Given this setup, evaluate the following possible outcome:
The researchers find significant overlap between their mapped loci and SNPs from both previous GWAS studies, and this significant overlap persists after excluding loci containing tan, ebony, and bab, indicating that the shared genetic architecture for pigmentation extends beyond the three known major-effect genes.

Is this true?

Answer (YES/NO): NO